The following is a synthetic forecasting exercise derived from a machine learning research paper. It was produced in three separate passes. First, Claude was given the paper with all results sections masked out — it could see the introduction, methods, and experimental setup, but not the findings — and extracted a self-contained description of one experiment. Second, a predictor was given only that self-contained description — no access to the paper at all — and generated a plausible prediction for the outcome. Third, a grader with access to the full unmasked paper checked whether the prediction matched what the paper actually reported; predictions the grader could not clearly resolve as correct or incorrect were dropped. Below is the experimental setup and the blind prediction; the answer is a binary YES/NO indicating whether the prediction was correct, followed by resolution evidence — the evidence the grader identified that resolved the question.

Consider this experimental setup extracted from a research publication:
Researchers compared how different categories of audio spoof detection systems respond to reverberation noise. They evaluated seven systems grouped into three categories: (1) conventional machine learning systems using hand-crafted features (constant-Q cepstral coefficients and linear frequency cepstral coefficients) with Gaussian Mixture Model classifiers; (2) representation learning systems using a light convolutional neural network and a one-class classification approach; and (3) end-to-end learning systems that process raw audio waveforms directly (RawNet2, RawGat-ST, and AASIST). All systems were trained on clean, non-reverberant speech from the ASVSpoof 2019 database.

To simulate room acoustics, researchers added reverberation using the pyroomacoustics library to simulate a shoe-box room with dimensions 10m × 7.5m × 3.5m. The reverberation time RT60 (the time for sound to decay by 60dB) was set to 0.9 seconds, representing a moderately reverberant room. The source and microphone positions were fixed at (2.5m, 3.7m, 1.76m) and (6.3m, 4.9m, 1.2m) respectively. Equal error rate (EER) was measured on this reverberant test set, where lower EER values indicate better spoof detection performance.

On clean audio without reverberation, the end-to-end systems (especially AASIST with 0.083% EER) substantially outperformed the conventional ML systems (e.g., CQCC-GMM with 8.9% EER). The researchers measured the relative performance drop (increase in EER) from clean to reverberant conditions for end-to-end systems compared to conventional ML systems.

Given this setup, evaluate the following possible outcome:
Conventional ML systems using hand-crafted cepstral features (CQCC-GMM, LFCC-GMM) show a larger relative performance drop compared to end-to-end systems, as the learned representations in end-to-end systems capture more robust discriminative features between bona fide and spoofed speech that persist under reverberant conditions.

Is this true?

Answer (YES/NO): NO